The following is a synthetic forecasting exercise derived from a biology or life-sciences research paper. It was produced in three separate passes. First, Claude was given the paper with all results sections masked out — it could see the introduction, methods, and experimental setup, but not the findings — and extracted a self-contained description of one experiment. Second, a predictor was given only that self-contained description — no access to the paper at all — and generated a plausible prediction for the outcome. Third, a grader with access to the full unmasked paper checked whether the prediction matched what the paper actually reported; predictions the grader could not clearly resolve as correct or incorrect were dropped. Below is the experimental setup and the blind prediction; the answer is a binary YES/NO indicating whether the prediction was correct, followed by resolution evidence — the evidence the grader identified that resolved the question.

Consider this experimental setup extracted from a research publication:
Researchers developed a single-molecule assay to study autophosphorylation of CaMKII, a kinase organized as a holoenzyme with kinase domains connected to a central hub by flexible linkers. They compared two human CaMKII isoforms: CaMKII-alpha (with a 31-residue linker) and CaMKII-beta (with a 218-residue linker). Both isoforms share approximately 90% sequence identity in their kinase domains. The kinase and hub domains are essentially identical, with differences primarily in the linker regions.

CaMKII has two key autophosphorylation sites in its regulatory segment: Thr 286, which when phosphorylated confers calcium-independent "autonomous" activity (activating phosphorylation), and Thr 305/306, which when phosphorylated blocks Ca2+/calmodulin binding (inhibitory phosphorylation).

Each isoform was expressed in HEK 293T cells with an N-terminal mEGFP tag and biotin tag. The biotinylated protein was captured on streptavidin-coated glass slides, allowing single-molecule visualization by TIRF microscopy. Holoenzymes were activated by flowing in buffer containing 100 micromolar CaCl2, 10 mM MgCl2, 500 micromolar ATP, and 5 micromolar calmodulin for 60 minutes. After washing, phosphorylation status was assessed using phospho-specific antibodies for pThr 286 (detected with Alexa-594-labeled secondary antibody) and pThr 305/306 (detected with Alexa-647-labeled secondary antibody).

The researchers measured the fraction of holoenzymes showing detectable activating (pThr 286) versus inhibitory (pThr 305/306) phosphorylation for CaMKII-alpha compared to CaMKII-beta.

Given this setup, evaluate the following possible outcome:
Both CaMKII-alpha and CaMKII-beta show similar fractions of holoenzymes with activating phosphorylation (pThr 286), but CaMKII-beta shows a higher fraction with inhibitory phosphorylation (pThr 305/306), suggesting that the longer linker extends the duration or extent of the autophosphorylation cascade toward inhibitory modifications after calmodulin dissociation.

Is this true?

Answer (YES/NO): NO